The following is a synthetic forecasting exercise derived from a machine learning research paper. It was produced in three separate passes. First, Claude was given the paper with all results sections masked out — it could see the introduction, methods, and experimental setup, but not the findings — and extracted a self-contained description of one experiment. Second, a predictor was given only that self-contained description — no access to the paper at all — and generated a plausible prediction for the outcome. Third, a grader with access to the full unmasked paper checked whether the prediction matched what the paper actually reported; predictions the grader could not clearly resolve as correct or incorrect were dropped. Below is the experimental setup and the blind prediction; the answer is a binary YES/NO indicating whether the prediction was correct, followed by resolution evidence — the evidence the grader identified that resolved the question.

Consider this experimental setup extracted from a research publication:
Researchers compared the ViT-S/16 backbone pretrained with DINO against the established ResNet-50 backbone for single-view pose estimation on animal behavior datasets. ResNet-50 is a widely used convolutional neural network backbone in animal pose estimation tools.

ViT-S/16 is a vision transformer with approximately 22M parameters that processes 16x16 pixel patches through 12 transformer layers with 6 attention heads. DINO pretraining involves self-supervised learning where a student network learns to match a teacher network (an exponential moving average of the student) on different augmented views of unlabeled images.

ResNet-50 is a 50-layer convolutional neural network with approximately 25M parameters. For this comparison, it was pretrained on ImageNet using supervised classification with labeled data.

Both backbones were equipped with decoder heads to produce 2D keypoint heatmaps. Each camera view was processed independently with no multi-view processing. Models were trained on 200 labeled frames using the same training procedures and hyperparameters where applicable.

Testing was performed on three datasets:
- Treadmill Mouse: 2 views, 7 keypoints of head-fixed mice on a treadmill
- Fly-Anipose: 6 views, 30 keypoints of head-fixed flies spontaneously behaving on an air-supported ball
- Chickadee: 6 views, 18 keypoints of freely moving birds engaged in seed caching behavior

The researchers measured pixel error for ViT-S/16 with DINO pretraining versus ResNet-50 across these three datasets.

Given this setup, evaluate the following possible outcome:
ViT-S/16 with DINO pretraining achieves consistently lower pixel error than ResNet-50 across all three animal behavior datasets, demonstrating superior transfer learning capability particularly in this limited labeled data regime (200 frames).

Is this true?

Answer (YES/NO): NO